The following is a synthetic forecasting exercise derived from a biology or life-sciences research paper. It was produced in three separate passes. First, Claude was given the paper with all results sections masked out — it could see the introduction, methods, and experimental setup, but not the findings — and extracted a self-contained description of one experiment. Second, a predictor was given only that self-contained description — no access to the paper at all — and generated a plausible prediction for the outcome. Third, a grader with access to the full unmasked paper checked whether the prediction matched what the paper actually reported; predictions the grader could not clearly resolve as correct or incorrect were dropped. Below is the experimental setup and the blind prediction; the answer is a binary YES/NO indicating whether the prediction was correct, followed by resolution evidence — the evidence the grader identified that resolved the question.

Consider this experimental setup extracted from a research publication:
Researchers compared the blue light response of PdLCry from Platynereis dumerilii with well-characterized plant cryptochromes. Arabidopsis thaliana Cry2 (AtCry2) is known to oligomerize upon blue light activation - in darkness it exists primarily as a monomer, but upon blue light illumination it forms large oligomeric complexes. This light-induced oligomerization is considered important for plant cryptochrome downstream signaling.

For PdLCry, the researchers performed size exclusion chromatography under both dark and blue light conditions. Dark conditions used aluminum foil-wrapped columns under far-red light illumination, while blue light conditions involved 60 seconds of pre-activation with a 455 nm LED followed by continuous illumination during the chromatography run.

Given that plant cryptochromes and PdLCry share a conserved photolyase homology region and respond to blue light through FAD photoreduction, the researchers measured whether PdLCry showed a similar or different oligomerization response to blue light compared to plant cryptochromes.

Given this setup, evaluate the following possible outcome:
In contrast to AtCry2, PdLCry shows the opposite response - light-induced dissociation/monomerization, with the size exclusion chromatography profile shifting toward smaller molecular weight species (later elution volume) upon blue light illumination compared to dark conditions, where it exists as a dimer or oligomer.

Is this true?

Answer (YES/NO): YES